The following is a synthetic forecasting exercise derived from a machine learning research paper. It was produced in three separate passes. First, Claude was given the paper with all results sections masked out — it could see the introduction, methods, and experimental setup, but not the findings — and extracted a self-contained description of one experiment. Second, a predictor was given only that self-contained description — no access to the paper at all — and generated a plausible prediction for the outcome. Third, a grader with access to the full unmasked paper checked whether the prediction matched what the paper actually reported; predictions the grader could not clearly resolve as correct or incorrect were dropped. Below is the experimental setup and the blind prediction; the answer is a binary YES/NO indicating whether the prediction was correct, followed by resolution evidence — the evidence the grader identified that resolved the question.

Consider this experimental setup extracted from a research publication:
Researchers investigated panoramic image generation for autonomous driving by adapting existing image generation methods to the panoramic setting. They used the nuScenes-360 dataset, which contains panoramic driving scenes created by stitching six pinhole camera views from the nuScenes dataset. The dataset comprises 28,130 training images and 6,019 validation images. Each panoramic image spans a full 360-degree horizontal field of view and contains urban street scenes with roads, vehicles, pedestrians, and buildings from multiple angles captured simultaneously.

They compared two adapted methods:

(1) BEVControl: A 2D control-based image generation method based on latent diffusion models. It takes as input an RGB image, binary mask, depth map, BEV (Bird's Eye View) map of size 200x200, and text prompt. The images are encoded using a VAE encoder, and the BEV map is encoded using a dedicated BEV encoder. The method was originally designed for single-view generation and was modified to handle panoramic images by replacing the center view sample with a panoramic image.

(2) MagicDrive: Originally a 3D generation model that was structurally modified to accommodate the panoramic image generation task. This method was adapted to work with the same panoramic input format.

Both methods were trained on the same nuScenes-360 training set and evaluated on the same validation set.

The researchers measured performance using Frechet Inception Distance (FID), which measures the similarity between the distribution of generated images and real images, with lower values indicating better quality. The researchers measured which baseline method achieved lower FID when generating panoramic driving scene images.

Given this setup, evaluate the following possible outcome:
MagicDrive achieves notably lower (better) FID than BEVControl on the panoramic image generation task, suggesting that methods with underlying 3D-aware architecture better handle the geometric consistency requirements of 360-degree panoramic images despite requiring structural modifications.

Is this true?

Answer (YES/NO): YES